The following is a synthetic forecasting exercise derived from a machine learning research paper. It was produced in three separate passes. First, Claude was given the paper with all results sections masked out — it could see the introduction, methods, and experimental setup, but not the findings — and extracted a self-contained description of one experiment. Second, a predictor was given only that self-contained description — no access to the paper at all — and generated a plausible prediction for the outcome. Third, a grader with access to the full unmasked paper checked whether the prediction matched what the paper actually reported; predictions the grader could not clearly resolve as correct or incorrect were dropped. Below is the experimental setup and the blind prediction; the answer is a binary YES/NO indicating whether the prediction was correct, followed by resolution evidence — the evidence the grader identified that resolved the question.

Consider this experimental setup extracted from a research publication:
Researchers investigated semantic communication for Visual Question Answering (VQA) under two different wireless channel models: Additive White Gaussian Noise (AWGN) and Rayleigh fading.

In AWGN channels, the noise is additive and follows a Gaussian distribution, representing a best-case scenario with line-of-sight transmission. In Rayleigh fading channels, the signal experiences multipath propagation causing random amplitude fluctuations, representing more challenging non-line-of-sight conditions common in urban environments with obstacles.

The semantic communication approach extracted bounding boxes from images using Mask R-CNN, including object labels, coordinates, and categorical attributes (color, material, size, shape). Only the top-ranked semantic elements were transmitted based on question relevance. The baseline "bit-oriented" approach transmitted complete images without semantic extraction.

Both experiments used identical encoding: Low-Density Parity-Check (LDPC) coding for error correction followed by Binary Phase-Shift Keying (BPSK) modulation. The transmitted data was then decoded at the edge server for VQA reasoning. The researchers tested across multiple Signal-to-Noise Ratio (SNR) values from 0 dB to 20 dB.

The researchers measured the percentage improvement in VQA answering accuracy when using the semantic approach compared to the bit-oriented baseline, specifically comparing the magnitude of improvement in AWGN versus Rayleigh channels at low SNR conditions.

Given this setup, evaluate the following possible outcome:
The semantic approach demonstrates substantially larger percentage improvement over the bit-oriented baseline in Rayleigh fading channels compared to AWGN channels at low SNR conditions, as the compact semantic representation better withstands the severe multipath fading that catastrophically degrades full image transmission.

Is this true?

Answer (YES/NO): YES